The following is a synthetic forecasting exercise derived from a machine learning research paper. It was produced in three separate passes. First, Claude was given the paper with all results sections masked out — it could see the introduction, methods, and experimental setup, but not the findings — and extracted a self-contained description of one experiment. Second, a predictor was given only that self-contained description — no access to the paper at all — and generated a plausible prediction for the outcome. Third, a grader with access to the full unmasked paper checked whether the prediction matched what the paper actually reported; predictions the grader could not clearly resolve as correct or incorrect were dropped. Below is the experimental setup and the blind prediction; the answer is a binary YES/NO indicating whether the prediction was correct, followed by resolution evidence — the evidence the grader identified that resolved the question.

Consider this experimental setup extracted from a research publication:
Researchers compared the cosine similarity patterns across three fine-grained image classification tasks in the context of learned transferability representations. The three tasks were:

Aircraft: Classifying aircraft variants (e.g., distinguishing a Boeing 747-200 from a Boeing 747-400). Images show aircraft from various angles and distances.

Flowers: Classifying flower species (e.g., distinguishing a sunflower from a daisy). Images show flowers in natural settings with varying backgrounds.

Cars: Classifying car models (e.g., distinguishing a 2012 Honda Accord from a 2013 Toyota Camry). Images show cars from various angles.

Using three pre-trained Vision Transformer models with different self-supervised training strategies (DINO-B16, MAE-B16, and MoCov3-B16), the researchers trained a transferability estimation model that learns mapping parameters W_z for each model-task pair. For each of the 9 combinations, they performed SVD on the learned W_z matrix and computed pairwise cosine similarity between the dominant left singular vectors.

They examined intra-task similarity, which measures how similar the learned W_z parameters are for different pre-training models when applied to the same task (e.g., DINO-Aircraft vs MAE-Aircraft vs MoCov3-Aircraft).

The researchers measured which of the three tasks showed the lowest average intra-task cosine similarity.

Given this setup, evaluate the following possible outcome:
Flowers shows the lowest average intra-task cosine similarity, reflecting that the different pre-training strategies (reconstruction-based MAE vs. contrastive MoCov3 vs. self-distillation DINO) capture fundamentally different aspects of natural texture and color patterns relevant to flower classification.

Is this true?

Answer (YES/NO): NO